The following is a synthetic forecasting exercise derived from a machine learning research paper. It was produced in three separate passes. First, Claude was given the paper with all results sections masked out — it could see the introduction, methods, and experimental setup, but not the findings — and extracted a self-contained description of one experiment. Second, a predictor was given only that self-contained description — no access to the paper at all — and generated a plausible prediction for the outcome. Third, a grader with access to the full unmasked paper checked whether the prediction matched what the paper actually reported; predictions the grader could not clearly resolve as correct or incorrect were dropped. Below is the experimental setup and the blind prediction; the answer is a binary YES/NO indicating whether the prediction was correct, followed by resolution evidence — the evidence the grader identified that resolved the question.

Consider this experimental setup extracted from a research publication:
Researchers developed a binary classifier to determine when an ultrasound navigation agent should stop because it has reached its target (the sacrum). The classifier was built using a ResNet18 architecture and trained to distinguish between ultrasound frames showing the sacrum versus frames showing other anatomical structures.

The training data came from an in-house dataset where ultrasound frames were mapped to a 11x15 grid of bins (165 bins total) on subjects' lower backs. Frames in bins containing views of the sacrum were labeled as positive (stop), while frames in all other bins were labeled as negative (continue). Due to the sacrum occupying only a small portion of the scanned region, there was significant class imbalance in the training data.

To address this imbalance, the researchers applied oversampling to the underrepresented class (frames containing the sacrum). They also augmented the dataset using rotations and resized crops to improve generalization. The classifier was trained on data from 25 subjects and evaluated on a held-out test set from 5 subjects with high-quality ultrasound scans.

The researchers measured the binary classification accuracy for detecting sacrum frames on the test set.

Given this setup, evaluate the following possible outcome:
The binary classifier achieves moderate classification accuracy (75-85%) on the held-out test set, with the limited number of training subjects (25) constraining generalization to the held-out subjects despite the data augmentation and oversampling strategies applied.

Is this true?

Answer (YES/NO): NO